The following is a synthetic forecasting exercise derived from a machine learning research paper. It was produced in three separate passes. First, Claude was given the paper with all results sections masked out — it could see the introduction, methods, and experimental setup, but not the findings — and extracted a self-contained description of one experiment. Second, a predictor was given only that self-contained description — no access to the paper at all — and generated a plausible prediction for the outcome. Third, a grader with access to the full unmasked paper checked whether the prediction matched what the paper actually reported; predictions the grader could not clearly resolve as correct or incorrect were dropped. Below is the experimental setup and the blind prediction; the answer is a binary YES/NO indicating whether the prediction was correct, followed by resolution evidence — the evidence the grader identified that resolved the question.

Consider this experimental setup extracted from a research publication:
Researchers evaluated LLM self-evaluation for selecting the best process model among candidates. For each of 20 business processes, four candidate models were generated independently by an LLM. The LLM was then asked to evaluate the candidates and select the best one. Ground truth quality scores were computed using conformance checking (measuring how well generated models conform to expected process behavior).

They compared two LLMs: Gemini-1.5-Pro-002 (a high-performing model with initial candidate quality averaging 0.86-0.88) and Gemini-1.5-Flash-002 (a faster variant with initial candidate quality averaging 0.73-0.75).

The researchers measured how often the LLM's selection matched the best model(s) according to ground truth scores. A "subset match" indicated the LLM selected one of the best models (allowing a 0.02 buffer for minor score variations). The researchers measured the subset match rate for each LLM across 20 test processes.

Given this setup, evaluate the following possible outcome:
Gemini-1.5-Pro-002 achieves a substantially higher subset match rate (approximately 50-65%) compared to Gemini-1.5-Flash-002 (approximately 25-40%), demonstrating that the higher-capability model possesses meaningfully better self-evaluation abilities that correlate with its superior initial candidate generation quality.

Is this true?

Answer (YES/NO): NO